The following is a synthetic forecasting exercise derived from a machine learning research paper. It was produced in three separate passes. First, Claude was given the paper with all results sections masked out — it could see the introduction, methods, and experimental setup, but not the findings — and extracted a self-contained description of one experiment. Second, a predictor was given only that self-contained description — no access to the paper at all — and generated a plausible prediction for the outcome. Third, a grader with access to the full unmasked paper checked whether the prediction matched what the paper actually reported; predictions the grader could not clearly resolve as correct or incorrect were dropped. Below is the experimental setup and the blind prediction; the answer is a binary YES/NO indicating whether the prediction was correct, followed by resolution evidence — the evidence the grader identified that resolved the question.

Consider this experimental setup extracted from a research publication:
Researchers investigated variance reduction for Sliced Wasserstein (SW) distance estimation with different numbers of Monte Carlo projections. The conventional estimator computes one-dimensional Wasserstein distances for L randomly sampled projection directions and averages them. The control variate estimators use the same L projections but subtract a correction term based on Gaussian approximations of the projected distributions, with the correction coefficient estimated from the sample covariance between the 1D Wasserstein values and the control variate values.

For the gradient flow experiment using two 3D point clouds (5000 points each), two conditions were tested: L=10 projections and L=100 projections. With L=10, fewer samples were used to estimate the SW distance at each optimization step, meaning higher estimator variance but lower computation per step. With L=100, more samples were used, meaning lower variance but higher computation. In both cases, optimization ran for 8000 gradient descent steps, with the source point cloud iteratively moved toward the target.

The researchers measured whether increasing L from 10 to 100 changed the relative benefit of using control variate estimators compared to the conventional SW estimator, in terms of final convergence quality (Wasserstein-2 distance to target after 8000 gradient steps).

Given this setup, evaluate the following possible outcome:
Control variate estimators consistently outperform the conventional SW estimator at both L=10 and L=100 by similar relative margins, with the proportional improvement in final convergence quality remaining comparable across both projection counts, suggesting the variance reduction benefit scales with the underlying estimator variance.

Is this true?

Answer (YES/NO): NO